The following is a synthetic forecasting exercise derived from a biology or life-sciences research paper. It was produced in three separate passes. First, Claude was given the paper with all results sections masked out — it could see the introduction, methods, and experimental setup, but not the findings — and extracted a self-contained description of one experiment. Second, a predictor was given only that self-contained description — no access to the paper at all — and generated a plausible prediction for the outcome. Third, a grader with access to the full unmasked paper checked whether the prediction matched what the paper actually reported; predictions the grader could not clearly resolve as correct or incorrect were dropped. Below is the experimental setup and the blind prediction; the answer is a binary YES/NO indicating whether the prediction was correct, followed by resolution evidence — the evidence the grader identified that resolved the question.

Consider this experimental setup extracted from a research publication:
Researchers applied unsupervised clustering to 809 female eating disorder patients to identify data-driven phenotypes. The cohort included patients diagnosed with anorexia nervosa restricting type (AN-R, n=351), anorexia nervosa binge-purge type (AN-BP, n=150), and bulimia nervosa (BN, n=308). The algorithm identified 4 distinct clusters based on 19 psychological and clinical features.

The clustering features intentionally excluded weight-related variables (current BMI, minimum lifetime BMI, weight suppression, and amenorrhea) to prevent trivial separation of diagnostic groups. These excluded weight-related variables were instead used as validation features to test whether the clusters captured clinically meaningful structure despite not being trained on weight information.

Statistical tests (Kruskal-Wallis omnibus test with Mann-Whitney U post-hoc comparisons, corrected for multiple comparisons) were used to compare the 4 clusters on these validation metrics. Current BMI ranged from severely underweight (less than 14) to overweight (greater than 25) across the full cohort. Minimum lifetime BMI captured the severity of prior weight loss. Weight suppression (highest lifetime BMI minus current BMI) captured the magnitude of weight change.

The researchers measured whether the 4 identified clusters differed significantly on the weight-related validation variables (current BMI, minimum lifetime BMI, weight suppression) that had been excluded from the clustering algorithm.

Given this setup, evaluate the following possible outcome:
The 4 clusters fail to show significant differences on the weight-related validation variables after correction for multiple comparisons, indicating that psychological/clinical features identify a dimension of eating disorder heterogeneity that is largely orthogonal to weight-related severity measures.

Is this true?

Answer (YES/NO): NO